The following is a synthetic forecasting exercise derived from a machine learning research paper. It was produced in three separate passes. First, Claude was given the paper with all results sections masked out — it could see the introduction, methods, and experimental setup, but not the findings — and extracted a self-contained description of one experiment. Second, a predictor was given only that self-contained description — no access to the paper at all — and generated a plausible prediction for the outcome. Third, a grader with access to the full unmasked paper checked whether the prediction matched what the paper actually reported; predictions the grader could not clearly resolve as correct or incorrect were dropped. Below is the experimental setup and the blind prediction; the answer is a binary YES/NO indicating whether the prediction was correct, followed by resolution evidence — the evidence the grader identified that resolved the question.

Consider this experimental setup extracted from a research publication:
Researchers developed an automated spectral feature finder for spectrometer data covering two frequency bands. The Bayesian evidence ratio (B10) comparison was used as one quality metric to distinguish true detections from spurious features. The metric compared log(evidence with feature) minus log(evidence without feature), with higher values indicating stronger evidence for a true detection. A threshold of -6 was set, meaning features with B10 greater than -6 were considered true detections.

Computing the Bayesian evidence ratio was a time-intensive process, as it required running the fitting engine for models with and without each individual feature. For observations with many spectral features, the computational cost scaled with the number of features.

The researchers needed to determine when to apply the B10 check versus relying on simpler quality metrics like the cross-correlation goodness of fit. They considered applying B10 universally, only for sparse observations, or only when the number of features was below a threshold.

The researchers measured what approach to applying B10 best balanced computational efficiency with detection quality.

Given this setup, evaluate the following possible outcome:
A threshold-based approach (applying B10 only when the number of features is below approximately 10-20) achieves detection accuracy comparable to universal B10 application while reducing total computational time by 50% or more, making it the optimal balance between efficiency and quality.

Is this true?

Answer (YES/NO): NO